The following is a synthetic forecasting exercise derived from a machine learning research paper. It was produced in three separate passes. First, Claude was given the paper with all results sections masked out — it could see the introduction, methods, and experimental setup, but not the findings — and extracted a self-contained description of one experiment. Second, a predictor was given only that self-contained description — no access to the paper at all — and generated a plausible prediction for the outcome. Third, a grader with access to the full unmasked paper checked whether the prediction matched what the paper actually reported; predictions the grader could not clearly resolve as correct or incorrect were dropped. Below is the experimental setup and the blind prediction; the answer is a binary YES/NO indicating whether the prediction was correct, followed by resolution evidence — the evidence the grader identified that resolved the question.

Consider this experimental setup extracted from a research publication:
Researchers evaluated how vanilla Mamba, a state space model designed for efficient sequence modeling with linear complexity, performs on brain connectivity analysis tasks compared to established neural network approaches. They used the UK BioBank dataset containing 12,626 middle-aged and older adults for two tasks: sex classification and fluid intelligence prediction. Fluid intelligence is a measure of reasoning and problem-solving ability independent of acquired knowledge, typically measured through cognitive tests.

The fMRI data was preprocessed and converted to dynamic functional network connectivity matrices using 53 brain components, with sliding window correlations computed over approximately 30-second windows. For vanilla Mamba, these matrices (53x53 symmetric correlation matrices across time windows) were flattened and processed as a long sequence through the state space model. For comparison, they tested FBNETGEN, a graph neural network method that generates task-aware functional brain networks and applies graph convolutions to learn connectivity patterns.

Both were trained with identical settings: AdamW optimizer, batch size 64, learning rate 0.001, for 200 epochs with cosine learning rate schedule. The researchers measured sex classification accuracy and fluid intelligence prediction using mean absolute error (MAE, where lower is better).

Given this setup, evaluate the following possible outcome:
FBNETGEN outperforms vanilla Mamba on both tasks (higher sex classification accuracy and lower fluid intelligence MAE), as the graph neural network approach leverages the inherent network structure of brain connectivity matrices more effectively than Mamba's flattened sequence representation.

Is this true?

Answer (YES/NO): YES